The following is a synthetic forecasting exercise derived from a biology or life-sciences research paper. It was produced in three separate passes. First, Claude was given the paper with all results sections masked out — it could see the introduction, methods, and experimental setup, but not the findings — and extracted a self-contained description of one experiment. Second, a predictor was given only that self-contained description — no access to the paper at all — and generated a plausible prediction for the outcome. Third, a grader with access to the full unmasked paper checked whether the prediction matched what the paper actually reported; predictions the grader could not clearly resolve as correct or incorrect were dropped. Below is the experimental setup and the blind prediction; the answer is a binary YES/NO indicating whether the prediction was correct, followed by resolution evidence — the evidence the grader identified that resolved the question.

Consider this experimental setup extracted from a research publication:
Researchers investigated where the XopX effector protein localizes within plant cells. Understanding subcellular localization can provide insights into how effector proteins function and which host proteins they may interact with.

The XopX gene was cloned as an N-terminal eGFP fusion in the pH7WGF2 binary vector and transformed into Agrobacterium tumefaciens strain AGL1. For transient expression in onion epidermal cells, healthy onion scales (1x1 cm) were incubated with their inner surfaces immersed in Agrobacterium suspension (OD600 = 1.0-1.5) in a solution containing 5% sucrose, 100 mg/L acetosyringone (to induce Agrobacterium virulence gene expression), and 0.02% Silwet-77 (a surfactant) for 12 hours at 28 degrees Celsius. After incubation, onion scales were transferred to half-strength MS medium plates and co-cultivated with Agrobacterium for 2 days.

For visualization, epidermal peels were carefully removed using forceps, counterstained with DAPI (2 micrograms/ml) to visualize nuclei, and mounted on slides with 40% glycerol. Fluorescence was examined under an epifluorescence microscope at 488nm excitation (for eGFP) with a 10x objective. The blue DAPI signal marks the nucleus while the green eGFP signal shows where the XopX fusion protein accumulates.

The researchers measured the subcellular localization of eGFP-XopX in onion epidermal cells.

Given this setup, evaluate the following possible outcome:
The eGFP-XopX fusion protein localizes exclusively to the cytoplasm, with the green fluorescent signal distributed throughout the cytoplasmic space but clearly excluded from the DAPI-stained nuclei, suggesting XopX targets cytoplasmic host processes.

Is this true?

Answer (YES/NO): NO